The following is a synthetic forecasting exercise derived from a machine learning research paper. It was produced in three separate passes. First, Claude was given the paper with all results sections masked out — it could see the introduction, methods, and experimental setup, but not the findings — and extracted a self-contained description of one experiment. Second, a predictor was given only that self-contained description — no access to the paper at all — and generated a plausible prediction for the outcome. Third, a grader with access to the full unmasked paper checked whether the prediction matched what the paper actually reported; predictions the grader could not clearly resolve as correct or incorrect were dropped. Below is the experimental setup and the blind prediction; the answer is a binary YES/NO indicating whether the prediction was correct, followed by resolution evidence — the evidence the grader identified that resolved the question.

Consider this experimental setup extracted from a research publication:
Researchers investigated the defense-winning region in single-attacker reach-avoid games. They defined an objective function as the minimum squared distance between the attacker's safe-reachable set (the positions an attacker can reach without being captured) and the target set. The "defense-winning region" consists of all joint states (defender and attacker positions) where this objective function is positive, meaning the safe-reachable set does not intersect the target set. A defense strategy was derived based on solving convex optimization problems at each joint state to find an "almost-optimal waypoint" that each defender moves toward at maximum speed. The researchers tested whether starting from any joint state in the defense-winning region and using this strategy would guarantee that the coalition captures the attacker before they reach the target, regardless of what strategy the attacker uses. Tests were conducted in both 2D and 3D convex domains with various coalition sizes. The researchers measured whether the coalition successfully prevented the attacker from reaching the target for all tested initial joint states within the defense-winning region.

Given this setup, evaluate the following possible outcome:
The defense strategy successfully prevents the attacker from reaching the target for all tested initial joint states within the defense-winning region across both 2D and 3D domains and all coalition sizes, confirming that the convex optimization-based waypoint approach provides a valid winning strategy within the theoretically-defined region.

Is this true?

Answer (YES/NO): YES